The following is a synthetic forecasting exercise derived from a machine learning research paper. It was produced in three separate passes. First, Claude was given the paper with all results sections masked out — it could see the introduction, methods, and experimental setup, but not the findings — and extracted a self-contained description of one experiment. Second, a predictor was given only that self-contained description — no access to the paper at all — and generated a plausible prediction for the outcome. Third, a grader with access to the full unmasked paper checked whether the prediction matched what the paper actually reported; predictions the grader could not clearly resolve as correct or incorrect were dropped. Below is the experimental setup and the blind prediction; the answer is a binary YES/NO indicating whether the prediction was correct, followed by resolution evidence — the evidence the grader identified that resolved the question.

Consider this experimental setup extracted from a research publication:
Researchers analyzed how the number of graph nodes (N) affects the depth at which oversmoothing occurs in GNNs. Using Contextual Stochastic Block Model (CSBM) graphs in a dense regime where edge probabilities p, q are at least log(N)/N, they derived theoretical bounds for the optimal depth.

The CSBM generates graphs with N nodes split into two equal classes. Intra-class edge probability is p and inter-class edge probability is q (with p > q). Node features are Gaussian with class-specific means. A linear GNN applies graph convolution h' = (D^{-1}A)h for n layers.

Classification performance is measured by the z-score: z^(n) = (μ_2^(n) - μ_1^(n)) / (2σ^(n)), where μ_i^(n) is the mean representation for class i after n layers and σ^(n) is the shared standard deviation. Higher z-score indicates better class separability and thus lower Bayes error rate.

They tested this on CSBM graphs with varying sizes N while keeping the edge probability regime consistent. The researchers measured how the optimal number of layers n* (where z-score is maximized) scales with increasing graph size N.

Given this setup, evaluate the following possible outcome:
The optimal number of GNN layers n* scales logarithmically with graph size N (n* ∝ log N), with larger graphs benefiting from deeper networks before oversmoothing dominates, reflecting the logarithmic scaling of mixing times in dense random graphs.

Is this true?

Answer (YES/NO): NO